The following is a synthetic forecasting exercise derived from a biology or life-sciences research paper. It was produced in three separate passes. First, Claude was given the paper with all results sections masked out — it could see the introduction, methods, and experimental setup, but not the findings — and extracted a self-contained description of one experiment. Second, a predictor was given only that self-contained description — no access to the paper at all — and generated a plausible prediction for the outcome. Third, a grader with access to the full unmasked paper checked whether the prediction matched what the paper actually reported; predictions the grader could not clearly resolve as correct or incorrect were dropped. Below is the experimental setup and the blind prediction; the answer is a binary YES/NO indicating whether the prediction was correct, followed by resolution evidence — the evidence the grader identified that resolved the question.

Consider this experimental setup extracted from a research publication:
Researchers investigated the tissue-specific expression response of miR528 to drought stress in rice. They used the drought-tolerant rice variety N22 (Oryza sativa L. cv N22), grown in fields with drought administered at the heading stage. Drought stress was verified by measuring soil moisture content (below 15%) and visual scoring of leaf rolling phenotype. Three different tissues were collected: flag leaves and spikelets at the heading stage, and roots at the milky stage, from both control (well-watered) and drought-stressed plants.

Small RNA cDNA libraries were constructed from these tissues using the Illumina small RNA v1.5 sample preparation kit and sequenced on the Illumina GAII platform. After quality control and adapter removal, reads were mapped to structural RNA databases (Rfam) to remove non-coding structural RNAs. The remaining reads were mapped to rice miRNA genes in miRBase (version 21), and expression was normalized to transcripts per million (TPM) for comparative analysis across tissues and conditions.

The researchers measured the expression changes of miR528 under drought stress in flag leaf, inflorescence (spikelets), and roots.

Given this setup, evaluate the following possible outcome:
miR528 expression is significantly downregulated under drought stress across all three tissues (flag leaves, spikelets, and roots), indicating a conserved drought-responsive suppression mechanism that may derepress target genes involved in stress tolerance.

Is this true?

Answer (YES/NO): NO